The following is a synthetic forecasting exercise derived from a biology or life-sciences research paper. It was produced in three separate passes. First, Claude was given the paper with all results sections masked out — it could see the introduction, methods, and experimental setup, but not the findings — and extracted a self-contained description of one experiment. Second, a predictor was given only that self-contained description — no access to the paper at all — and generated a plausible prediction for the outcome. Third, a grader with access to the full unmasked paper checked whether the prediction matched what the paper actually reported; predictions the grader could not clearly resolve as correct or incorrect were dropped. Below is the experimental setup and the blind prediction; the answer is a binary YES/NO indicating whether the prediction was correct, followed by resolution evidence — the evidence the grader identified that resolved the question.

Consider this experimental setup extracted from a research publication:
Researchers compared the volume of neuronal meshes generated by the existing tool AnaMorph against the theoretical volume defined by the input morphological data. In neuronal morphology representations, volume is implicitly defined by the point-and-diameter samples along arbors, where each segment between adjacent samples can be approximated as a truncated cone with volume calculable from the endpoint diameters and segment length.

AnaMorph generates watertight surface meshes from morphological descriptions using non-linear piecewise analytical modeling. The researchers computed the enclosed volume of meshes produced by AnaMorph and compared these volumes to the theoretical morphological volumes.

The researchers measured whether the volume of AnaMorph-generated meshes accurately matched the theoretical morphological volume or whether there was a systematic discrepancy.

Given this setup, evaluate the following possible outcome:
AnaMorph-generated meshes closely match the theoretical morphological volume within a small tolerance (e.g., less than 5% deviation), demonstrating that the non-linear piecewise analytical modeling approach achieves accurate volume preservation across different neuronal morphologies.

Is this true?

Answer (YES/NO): NO